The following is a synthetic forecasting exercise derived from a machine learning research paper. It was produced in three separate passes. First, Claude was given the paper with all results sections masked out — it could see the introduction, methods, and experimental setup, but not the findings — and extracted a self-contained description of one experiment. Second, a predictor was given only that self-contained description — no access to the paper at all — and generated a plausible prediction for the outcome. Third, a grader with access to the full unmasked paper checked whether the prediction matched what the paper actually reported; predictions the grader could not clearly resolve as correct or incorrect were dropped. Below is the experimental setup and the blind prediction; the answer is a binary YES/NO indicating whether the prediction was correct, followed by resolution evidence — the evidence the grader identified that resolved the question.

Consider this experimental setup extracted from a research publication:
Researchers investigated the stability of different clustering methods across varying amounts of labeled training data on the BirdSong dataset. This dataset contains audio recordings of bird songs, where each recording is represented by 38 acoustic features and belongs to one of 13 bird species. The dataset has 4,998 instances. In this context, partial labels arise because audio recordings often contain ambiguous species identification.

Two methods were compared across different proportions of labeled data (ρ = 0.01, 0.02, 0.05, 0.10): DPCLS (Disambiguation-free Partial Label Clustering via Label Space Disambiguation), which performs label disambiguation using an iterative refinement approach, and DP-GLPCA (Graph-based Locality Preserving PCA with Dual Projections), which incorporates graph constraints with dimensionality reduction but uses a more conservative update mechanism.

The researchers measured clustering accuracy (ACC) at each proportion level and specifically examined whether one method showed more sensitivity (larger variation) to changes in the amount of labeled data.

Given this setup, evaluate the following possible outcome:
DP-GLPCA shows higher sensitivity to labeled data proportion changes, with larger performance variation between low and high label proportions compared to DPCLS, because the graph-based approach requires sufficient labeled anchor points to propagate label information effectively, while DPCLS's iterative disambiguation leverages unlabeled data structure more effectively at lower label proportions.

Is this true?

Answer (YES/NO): NO